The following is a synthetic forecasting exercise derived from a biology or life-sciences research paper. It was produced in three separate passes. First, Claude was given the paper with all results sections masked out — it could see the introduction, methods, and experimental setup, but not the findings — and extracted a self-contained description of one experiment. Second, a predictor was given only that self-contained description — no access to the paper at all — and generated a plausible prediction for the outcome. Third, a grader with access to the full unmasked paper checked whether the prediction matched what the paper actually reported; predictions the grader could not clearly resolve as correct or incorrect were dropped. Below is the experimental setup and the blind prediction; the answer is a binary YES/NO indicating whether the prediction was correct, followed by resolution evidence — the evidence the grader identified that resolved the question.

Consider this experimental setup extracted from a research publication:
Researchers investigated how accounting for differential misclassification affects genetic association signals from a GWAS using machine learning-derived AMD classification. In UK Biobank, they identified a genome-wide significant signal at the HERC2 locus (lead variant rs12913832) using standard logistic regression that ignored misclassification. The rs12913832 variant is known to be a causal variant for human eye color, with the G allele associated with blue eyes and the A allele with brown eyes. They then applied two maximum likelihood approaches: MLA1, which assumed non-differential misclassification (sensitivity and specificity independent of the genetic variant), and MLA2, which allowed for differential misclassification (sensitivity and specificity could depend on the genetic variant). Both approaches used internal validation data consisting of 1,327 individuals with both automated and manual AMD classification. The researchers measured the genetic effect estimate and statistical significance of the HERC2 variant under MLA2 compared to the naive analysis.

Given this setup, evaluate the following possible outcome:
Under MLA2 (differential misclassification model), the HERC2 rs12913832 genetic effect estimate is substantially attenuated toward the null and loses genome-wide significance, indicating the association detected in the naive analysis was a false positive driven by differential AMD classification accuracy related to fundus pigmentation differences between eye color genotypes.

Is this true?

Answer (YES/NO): YES